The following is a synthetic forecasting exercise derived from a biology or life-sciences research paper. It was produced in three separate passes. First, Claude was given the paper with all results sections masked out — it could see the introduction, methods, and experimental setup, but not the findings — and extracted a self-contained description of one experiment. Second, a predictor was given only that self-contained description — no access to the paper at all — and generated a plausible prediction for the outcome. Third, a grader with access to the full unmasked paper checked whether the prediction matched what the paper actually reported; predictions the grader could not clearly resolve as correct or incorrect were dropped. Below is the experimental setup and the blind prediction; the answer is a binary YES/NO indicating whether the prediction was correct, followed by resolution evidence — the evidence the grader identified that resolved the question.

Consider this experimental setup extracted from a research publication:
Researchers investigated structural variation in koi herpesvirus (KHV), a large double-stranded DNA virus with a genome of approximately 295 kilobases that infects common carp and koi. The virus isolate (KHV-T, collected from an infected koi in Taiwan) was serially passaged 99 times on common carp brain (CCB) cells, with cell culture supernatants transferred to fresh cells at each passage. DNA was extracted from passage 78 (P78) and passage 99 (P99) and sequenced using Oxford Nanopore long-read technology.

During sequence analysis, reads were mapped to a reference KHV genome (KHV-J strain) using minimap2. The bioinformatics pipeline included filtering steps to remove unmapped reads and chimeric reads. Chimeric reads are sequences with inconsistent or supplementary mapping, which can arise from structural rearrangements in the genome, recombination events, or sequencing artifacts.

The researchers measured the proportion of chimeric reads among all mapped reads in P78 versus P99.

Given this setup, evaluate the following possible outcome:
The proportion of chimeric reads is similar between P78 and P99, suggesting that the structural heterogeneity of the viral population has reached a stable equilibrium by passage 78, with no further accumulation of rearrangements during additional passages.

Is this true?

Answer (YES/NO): NO